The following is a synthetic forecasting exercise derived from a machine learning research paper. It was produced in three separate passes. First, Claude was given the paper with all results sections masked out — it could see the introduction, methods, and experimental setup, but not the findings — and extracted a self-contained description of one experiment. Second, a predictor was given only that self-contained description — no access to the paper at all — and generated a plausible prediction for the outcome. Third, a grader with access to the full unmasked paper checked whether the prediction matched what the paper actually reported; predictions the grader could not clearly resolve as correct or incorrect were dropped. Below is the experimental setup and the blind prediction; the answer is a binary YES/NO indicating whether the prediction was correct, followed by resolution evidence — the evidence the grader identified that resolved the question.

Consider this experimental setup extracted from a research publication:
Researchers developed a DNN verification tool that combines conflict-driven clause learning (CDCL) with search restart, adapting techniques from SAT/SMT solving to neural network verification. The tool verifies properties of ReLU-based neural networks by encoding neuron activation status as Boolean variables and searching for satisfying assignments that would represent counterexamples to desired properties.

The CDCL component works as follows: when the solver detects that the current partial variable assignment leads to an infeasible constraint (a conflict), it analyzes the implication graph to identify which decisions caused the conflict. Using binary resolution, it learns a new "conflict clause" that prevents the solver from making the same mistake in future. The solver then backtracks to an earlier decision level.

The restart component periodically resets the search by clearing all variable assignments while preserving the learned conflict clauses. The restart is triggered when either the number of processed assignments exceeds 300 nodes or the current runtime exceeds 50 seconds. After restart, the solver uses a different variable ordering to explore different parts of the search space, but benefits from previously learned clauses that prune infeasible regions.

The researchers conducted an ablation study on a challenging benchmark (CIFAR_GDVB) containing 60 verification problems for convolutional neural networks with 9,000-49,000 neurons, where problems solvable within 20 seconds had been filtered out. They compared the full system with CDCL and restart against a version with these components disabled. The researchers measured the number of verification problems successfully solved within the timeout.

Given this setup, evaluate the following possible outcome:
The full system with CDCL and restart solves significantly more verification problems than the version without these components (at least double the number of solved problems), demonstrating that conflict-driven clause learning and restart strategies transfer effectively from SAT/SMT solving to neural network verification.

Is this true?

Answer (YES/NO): NO